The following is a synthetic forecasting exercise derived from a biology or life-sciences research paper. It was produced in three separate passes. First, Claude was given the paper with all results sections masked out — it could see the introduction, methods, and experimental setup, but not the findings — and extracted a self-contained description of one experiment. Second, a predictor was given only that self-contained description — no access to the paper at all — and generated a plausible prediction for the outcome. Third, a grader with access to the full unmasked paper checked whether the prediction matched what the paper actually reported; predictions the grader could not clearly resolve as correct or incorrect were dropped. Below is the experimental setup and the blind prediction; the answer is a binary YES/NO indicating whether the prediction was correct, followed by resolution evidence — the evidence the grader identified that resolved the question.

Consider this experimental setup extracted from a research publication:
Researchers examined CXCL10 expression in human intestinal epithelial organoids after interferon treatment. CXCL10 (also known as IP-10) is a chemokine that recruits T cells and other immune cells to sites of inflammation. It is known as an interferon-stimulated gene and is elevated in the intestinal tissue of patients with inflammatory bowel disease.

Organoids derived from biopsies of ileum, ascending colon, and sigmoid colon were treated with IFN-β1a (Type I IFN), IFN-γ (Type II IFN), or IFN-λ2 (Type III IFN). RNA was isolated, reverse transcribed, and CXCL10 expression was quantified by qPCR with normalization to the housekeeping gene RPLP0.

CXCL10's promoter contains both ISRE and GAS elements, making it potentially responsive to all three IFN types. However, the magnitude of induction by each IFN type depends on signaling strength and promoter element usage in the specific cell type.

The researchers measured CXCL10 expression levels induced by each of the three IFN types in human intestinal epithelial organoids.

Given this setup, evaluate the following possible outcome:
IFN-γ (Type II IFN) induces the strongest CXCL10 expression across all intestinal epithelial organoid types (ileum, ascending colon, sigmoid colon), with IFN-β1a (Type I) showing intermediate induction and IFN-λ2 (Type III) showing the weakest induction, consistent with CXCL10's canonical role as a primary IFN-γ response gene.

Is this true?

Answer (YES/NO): YES